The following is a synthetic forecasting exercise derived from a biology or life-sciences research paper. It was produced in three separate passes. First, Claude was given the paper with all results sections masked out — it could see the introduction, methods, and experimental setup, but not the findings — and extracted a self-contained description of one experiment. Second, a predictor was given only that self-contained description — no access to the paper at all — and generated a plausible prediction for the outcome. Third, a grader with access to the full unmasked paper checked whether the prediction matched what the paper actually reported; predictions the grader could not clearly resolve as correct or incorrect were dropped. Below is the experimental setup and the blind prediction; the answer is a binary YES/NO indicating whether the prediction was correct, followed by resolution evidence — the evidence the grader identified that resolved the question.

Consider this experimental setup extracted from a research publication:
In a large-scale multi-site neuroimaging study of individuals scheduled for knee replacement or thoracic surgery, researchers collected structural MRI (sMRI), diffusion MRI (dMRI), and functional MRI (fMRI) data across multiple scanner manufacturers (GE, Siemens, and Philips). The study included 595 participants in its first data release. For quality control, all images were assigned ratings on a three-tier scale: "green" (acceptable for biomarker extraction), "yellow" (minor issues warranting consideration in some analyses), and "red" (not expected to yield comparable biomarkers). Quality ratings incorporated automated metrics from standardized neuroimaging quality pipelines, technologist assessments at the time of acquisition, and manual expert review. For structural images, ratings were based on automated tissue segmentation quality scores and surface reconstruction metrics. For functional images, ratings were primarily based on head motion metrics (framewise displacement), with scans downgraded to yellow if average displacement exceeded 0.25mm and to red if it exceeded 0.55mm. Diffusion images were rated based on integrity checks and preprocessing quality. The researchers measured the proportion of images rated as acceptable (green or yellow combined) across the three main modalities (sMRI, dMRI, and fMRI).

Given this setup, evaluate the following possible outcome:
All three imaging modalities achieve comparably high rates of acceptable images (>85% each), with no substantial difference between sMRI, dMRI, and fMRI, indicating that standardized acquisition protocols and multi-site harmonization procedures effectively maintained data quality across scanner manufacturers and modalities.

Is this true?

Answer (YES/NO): YES